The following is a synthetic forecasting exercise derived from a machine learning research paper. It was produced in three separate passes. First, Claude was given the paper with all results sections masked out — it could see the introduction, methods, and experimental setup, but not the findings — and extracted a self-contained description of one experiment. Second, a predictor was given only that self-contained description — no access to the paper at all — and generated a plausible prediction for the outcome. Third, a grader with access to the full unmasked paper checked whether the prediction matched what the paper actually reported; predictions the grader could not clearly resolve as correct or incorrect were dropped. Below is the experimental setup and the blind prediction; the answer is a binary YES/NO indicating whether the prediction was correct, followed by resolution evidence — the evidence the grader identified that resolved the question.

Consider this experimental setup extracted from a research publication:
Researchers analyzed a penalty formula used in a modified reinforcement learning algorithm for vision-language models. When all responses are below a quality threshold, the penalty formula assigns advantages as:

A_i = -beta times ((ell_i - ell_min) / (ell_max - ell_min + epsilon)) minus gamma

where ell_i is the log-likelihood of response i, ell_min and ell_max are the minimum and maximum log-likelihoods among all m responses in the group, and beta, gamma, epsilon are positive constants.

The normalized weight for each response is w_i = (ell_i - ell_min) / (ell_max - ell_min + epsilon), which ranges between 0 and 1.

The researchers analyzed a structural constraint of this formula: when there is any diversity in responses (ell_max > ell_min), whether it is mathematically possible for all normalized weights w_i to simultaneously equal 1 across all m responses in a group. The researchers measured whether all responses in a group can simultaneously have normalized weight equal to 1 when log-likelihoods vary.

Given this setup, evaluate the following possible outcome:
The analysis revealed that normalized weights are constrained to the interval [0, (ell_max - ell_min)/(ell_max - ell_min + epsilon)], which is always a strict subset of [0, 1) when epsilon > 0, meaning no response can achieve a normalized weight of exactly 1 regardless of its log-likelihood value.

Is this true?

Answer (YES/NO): NO